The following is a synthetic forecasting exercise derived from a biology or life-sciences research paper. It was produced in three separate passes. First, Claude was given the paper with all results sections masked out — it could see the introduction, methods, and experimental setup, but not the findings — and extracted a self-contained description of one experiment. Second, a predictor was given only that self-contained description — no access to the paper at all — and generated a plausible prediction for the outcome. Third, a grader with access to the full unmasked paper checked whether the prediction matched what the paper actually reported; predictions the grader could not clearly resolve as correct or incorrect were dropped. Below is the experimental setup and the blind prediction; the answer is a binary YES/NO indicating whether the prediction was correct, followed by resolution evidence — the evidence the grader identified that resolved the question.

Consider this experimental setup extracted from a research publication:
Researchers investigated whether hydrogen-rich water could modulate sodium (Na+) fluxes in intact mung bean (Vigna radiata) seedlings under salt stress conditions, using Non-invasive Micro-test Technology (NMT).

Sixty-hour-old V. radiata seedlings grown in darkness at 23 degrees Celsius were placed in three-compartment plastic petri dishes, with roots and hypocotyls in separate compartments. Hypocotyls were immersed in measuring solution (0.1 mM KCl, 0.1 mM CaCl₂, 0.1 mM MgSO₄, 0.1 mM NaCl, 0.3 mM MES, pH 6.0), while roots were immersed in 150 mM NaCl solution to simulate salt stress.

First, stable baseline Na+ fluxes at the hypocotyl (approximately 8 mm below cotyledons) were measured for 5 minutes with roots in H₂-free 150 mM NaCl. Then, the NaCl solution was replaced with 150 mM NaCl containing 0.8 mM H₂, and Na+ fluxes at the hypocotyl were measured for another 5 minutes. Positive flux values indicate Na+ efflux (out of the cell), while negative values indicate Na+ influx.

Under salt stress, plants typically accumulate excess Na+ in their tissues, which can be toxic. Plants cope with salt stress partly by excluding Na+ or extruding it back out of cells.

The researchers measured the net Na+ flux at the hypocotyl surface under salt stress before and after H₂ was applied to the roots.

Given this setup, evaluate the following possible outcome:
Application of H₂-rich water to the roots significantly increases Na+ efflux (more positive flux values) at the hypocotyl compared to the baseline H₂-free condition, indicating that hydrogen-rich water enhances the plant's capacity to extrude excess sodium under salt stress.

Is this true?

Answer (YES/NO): NO